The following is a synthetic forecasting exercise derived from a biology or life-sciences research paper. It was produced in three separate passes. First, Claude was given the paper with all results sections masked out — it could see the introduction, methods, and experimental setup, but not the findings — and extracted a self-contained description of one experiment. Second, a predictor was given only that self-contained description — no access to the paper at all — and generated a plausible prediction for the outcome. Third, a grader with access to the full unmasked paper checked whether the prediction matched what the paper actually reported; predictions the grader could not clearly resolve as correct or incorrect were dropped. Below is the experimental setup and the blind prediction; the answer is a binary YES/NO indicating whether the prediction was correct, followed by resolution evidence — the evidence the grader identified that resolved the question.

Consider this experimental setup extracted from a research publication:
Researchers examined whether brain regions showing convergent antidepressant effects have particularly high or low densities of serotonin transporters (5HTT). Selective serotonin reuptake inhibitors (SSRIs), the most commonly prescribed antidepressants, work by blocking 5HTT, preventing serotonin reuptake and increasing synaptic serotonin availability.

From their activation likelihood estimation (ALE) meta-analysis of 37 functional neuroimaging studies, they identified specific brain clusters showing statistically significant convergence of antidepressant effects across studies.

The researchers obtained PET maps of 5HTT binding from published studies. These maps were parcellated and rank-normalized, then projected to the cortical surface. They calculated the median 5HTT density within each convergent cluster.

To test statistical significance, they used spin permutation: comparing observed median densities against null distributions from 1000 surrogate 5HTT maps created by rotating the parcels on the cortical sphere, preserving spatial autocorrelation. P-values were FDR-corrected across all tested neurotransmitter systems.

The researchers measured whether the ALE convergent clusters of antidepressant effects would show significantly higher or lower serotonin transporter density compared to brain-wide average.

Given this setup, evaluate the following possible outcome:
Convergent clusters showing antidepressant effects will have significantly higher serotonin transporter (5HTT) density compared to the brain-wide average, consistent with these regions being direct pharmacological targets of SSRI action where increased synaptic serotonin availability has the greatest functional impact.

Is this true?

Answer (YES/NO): NO